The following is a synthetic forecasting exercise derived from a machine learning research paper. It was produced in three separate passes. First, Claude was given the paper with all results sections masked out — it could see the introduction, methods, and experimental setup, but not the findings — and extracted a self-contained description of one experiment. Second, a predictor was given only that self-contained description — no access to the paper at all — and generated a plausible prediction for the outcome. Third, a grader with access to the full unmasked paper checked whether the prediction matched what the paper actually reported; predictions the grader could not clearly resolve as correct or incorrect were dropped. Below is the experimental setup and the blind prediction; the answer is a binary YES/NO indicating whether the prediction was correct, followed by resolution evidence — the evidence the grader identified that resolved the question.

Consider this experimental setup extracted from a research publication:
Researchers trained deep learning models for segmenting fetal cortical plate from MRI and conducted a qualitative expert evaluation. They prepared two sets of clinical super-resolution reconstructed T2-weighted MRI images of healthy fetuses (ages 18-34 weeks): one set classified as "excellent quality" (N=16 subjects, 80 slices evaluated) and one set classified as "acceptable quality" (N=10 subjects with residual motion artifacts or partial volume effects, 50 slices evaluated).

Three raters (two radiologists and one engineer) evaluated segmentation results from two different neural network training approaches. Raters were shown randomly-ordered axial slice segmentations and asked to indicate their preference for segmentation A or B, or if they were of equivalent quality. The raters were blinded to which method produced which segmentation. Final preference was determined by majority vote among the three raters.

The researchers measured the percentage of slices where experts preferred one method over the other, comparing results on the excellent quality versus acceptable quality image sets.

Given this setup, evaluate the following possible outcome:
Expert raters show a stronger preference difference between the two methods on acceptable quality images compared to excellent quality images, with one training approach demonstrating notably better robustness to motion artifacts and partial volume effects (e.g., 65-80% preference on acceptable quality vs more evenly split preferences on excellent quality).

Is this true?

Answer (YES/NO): NO